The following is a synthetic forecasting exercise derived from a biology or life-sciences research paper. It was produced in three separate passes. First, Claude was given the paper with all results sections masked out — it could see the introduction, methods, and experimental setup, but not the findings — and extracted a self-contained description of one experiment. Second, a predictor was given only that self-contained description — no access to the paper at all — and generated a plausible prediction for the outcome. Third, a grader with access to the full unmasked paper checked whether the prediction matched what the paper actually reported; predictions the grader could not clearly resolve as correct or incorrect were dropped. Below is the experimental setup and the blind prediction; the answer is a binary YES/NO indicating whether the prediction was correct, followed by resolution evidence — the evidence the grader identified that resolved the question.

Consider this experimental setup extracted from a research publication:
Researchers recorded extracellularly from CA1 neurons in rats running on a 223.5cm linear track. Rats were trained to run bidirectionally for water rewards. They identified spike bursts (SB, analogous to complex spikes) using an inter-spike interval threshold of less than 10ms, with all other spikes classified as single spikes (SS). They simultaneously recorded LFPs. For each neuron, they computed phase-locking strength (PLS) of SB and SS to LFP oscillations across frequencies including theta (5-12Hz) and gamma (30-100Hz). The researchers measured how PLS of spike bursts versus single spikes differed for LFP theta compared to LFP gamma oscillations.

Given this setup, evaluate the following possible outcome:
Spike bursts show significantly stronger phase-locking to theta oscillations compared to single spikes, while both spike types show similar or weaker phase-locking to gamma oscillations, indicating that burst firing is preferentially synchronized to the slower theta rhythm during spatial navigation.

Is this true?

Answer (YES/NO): NO